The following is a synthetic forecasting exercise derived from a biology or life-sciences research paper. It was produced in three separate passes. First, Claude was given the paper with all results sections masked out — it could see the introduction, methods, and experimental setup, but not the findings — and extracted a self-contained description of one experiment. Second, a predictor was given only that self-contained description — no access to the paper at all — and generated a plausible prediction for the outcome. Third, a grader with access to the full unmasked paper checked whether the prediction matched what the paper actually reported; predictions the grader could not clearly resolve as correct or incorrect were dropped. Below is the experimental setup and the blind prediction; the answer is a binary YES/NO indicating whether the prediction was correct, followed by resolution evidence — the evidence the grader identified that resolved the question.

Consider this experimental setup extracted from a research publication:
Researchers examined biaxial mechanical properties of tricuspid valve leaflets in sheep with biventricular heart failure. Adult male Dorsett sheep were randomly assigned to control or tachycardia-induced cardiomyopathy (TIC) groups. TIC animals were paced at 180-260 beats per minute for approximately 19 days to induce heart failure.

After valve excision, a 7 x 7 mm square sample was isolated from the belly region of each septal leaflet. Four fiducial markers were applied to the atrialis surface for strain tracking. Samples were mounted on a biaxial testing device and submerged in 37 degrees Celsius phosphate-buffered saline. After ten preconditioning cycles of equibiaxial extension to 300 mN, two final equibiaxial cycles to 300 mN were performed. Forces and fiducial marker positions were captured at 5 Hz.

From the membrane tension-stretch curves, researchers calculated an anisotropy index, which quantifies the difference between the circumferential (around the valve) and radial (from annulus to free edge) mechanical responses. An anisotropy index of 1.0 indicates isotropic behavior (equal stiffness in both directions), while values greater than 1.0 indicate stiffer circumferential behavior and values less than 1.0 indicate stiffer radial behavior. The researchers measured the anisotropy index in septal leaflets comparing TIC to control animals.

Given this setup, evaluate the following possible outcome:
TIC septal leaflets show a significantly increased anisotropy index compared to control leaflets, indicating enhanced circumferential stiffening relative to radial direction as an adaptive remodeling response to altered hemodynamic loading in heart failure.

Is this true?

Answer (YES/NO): NO